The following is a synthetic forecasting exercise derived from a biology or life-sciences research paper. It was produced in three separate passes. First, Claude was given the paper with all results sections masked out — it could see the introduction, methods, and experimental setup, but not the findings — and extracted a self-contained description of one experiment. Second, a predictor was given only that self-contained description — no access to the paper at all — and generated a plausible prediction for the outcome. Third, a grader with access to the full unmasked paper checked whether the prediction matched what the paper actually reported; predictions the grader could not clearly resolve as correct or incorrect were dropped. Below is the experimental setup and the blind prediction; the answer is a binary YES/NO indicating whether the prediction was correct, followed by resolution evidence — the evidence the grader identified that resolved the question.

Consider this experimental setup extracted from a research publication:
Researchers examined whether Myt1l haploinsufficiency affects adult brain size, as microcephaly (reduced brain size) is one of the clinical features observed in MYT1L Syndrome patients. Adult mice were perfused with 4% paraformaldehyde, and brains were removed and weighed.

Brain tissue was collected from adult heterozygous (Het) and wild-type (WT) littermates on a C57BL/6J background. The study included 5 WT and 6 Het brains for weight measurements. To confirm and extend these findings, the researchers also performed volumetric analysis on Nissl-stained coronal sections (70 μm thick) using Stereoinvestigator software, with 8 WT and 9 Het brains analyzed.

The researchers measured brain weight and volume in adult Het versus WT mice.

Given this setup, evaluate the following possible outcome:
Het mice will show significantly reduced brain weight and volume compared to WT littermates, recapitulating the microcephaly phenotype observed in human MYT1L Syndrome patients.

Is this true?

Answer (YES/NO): YES